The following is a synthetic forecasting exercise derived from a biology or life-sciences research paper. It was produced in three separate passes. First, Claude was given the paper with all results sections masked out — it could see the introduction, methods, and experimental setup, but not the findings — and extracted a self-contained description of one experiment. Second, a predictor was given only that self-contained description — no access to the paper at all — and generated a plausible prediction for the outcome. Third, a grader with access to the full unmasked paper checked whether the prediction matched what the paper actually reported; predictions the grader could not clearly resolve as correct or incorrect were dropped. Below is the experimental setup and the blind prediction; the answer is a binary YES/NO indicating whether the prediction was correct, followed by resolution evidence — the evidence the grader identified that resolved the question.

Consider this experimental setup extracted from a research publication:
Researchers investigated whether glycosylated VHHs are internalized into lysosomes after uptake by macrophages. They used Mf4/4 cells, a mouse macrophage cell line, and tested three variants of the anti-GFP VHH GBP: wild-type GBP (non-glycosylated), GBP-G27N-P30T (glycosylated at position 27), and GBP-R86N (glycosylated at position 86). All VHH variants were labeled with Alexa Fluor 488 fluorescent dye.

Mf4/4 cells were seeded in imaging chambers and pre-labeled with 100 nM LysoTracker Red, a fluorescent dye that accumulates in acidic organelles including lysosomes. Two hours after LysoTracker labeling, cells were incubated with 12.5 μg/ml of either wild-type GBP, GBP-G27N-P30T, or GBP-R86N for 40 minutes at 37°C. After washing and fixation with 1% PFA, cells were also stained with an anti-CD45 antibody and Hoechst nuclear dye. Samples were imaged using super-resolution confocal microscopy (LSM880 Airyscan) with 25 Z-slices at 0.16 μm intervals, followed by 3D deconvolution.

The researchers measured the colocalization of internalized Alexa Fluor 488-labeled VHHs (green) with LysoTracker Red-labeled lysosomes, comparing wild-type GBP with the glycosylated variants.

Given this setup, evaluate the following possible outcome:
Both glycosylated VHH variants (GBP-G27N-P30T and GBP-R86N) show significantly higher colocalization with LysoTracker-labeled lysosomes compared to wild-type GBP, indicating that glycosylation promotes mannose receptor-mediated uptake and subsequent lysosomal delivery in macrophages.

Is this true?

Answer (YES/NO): YES